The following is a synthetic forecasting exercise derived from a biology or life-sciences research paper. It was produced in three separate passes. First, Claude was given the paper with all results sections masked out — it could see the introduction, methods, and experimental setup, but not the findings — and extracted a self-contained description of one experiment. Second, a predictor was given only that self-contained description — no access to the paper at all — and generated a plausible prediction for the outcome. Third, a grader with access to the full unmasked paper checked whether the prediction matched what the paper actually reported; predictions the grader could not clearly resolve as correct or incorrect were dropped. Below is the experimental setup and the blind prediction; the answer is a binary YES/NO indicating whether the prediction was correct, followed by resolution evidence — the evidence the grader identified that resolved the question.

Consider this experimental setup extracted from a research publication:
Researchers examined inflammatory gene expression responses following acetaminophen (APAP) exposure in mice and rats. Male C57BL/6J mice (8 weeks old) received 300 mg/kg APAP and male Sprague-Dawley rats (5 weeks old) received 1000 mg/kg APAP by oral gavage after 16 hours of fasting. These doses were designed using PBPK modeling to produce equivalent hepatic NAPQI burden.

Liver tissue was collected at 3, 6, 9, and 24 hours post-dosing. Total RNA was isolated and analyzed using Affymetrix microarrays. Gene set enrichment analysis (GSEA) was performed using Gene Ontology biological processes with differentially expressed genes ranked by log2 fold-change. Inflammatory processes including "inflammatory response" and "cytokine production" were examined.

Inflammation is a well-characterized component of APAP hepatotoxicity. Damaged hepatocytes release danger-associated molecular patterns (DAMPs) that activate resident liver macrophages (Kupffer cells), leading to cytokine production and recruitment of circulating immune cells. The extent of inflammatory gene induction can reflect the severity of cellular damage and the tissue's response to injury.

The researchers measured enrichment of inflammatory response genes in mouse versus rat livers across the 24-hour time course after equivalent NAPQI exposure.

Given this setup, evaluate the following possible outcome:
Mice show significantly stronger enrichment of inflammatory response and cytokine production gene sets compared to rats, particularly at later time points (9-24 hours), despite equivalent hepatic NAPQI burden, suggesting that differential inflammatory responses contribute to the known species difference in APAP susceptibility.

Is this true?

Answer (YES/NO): NO